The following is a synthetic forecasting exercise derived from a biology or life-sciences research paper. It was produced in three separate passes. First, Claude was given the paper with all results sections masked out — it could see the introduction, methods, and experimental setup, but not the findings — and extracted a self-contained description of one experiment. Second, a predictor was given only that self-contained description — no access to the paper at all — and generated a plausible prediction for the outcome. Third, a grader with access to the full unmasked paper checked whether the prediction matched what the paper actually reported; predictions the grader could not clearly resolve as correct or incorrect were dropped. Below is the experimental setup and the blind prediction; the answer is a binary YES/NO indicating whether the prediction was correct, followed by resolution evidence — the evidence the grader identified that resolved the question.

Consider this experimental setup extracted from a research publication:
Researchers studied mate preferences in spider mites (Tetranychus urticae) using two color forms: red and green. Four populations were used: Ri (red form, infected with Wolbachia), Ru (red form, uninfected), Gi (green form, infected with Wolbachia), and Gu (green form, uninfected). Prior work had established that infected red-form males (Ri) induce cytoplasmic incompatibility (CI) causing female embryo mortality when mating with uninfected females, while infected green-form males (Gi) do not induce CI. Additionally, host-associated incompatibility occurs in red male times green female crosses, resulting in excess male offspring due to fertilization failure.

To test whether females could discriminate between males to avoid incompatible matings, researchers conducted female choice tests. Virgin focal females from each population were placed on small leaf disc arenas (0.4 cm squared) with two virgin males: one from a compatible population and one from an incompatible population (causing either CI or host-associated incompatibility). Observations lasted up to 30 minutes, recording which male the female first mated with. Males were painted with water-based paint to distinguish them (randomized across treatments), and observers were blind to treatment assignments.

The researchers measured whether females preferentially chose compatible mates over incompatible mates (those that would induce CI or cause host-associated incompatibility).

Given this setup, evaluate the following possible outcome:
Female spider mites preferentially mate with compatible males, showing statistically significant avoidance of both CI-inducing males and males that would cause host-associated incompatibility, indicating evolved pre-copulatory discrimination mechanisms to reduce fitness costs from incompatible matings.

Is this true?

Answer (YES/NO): NO